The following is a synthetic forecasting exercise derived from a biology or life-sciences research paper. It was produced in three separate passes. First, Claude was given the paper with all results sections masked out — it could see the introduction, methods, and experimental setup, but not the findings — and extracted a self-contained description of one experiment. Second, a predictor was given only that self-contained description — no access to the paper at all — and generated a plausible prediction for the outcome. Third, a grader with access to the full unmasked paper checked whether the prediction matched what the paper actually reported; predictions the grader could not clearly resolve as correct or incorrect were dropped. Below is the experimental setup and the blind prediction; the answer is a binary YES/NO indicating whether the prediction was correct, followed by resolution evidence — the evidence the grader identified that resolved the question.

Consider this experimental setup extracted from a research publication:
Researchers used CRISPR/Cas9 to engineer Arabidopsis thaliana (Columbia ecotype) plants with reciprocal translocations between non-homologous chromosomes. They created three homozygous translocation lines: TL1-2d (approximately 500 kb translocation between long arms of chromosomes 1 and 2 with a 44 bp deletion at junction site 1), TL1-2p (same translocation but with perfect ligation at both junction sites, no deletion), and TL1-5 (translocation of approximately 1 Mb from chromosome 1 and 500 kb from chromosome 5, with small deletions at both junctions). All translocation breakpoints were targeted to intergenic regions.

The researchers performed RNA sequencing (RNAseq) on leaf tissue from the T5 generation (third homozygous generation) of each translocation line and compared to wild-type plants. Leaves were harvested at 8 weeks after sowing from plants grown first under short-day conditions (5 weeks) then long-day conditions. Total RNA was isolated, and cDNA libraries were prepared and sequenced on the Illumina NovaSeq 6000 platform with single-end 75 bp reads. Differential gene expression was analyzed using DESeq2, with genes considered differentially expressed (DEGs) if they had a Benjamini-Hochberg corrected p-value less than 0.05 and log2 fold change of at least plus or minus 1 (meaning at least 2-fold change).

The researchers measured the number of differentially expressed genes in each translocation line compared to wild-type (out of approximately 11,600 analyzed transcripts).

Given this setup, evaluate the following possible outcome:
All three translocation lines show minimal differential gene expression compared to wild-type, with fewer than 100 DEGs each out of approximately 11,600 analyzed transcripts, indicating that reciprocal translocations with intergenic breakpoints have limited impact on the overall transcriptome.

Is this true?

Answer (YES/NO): NO